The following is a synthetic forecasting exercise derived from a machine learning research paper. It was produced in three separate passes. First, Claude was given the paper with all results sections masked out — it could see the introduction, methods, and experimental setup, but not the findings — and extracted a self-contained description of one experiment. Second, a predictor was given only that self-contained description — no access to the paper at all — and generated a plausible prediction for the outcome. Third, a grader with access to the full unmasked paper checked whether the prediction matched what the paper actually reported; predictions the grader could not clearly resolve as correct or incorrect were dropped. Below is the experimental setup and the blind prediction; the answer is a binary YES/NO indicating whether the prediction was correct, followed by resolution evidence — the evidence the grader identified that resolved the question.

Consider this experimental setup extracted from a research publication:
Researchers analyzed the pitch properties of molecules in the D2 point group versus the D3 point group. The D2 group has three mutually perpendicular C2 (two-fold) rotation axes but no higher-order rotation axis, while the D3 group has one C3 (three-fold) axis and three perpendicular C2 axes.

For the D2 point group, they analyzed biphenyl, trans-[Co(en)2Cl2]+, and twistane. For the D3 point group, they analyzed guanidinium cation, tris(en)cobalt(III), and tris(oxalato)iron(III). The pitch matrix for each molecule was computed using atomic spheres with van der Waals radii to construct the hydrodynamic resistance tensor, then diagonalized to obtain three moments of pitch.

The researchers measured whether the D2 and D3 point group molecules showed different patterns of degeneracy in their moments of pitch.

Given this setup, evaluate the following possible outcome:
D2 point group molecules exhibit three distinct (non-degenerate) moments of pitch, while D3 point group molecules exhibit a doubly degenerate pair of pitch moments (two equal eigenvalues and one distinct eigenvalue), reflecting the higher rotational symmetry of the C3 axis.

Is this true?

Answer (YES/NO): YES